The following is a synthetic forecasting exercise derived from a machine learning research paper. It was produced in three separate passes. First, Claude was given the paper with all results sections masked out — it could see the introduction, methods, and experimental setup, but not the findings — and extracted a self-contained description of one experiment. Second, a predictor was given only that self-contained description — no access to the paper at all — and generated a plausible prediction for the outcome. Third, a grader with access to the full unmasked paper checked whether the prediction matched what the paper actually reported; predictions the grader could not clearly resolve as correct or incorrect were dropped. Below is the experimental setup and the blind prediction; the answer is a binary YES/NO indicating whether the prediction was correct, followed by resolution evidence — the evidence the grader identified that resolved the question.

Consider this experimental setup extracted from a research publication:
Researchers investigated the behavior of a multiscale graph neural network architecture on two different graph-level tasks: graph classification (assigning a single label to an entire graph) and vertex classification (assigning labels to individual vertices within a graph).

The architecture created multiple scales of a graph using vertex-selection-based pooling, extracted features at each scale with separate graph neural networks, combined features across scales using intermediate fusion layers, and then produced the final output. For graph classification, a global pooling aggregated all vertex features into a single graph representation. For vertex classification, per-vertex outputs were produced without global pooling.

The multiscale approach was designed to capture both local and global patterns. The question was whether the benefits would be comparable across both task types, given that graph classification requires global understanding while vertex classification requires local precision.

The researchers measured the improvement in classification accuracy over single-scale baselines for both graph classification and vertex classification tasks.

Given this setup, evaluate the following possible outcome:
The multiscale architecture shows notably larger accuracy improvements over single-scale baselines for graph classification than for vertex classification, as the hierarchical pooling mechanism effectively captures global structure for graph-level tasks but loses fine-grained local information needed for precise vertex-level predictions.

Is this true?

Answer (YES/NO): YES